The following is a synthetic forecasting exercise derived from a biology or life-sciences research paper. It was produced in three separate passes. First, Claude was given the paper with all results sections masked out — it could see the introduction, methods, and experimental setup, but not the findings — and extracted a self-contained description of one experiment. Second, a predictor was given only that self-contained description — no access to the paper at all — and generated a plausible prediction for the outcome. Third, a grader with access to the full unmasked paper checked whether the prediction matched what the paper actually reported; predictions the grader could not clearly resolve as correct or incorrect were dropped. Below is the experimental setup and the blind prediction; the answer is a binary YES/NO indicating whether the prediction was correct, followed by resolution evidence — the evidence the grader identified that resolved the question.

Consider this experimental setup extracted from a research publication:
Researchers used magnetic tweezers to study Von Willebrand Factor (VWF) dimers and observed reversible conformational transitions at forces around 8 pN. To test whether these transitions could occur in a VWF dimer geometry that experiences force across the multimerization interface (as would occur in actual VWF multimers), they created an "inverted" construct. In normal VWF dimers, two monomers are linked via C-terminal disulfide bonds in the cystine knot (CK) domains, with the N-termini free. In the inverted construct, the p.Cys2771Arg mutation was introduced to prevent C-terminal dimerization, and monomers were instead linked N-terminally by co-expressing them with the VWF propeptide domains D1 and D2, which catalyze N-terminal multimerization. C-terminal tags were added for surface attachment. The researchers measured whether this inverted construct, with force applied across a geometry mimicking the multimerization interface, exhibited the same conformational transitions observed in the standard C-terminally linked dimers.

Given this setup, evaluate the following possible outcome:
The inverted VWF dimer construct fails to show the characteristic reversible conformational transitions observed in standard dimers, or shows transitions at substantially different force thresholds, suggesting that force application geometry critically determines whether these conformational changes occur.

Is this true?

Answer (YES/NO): YES